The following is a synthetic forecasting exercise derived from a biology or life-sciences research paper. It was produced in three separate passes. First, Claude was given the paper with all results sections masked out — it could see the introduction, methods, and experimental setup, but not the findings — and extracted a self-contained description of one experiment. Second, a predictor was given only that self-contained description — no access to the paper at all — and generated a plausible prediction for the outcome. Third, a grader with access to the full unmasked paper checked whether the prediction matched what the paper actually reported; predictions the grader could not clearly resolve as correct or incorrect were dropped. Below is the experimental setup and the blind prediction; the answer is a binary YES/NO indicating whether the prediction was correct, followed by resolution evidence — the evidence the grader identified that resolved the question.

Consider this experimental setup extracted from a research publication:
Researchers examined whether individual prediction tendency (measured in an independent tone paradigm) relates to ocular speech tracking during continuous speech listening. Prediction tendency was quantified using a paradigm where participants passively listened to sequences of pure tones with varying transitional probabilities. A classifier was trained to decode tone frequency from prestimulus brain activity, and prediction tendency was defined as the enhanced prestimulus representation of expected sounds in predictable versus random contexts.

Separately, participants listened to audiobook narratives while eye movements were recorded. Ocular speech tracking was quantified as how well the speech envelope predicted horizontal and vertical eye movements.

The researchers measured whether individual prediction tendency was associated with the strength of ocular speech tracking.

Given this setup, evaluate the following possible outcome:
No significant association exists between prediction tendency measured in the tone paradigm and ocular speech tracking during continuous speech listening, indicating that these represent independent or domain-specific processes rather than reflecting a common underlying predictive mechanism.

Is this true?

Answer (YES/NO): YES